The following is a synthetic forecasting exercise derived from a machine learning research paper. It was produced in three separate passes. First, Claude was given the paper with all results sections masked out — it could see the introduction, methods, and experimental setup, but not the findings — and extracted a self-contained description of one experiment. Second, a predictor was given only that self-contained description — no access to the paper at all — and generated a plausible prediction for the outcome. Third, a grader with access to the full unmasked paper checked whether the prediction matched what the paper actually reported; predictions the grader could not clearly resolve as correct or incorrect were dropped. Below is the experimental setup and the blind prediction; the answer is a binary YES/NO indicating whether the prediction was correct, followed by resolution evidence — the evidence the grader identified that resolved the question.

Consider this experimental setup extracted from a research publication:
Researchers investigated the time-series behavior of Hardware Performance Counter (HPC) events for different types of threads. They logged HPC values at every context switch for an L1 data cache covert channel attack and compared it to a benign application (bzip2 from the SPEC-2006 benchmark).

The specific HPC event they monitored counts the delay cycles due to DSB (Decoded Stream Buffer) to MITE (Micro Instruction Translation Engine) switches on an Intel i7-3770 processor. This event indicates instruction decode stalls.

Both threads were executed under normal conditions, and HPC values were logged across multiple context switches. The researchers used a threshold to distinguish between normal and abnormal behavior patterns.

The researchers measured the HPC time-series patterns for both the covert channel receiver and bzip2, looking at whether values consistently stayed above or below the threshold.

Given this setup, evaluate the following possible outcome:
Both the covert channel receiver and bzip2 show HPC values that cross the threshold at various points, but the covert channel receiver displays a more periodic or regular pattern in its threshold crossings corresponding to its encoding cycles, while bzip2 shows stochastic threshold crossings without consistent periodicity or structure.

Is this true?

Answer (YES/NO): NO